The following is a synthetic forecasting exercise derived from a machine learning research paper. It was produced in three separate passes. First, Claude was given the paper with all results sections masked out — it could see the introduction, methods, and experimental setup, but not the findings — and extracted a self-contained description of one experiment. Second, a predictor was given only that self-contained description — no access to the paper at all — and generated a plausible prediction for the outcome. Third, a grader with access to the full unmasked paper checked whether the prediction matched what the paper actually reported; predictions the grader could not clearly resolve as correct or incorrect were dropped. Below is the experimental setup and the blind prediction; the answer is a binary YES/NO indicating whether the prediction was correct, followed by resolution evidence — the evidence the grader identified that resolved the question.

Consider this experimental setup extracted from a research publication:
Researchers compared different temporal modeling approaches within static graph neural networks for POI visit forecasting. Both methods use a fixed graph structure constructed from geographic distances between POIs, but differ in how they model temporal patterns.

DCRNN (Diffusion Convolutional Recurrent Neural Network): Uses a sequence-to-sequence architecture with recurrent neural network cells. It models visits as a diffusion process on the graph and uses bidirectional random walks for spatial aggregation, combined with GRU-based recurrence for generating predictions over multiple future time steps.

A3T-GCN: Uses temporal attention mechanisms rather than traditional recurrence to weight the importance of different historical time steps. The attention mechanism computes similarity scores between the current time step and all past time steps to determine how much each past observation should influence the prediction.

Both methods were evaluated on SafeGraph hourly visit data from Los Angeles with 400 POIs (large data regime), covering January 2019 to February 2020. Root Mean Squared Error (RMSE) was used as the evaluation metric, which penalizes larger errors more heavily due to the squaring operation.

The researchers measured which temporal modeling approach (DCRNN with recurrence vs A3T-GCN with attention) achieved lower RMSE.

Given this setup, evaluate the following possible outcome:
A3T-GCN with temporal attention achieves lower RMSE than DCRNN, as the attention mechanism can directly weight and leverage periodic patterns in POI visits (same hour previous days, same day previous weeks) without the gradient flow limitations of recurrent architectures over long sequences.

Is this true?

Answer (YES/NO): NO